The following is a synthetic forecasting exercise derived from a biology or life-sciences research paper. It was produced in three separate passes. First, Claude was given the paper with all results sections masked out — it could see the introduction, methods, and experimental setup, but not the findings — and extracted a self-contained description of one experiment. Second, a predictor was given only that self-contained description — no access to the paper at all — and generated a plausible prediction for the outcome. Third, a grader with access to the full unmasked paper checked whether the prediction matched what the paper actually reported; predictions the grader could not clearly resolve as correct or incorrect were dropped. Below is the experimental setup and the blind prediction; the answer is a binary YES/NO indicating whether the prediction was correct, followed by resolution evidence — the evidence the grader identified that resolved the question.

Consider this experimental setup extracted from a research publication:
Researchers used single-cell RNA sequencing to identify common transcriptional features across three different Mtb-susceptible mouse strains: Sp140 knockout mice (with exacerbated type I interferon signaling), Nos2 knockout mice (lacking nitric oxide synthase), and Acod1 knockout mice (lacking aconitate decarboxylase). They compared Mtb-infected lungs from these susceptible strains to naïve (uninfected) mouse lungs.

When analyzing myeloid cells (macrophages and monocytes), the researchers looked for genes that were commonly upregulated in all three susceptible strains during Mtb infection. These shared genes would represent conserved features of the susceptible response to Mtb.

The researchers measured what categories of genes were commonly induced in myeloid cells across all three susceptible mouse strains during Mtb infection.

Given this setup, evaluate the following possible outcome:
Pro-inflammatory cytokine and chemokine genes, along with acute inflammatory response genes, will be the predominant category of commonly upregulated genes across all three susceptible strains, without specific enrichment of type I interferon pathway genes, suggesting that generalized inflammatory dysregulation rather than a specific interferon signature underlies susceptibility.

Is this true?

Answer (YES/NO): NO